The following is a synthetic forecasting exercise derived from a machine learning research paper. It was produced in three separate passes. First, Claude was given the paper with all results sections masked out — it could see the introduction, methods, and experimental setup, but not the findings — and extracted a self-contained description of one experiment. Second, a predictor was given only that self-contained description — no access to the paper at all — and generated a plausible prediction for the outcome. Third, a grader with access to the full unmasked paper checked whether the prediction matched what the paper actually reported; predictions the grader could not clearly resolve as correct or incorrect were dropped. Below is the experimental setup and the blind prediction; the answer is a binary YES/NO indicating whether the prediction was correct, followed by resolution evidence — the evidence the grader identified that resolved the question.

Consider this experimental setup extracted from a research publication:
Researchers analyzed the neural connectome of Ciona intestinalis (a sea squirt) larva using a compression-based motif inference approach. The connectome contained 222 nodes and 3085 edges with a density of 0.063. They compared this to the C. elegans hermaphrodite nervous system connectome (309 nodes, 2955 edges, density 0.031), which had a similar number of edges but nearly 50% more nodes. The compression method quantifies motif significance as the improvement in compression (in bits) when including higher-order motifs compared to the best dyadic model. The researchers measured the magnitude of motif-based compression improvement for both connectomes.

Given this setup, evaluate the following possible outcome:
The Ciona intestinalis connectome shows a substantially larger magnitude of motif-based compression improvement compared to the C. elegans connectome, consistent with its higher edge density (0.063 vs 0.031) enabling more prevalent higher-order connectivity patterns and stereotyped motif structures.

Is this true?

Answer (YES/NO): NO